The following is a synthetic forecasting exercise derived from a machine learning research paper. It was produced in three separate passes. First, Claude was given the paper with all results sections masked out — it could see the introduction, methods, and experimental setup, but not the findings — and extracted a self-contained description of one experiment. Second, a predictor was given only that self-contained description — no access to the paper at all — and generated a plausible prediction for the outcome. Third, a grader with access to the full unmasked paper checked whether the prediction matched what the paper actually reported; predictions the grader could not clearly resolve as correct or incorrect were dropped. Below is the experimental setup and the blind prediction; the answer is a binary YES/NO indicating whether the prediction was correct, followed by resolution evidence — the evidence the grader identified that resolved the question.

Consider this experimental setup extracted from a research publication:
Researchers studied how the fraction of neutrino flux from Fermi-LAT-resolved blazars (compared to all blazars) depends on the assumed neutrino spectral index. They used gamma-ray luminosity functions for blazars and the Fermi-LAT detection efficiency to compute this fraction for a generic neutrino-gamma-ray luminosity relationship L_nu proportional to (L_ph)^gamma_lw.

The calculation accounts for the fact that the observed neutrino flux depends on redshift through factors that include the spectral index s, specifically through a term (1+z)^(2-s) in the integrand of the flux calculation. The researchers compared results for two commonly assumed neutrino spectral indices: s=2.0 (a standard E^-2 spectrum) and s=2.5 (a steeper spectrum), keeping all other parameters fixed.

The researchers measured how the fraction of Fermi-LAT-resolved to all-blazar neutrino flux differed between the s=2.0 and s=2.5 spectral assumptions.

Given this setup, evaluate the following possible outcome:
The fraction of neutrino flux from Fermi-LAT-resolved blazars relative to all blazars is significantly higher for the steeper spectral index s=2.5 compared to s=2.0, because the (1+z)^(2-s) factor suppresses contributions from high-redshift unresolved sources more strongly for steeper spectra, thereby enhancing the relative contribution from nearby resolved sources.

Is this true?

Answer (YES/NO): YES